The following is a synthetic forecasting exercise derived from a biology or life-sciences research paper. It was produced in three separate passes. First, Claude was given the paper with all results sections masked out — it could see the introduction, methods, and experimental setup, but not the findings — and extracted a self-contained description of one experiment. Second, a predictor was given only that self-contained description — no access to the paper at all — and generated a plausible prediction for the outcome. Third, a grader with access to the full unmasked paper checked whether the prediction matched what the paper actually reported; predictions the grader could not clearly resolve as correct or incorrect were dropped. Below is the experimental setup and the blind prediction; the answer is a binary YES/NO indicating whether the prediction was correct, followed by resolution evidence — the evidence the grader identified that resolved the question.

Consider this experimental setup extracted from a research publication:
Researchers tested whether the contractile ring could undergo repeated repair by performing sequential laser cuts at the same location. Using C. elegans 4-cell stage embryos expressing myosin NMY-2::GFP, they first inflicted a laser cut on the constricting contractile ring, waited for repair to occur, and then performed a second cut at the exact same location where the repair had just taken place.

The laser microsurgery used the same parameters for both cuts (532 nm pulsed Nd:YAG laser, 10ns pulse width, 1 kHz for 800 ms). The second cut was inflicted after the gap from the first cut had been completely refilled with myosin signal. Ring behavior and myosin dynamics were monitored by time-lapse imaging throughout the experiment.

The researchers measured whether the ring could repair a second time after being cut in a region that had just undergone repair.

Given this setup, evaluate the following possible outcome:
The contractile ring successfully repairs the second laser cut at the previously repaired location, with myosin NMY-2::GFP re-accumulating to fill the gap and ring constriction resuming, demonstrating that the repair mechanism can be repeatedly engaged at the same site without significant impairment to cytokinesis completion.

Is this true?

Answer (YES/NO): YES